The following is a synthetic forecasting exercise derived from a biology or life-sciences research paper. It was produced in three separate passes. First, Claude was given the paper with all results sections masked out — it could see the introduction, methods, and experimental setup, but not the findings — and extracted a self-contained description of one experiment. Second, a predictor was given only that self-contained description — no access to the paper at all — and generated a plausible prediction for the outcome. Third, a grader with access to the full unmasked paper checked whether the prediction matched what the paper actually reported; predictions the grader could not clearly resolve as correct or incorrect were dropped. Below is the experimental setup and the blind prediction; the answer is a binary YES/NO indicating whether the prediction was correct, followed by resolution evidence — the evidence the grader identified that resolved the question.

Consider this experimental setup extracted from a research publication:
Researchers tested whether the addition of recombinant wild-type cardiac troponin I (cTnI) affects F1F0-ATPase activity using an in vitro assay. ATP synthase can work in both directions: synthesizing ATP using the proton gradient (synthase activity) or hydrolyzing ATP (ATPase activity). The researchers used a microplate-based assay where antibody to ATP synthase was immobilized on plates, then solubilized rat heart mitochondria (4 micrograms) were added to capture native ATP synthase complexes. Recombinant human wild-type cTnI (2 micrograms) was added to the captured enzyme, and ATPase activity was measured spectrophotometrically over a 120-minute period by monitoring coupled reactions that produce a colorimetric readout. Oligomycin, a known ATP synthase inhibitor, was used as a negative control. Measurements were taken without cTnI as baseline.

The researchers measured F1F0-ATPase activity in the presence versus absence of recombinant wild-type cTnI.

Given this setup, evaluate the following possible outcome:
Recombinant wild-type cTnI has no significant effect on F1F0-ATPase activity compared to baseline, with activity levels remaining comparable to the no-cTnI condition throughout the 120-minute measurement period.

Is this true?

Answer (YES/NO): NO